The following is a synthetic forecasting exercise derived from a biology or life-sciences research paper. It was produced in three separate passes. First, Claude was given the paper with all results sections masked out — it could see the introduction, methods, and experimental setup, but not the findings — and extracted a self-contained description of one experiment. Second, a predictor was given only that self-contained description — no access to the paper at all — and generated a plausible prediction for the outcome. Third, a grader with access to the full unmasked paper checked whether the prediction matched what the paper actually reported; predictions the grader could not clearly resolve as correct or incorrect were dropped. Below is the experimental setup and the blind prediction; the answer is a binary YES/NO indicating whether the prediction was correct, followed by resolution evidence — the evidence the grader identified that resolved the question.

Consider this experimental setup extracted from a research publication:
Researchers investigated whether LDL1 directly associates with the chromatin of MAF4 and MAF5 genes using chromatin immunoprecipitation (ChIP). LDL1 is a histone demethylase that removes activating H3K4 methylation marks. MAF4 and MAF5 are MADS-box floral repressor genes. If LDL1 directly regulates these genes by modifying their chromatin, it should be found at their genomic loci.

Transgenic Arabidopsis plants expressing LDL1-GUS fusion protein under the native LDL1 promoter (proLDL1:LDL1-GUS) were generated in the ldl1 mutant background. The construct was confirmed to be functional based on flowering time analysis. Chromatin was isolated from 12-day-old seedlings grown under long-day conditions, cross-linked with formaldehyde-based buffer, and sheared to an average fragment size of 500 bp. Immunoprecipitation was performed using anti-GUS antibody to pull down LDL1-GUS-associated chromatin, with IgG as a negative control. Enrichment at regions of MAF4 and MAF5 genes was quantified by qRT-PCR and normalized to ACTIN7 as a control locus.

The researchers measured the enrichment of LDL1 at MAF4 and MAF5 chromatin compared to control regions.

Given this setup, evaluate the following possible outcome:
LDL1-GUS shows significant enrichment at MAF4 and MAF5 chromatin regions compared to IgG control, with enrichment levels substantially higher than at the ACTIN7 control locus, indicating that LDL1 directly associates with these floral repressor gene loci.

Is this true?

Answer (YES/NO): YES